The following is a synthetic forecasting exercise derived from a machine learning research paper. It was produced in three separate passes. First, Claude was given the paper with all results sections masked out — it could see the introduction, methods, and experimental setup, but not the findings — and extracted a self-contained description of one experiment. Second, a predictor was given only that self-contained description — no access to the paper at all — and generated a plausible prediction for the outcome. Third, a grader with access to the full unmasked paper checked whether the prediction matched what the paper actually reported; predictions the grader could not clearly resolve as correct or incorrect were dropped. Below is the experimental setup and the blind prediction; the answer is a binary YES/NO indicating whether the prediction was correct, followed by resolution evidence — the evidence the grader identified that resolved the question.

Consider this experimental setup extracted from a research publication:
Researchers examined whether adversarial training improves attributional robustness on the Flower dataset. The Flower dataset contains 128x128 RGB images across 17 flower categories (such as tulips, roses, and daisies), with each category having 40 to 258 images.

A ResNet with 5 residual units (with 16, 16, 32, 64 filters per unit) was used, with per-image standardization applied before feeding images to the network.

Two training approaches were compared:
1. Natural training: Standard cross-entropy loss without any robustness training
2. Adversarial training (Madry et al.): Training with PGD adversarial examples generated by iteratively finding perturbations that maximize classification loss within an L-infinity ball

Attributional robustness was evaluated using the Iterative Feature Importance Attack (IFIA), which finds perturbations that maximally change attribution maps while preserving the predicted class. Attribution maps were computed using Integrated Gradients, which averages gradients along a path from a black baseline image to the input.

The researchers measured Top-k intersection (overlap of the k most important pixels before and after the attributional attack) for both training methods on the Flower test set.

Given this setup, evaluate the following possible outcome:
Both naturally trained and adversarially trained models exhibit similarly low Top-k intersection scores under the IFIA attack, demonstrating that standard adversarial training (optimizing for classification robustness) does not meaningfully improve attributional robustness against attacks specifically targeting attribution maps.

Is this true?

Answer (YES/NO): NO